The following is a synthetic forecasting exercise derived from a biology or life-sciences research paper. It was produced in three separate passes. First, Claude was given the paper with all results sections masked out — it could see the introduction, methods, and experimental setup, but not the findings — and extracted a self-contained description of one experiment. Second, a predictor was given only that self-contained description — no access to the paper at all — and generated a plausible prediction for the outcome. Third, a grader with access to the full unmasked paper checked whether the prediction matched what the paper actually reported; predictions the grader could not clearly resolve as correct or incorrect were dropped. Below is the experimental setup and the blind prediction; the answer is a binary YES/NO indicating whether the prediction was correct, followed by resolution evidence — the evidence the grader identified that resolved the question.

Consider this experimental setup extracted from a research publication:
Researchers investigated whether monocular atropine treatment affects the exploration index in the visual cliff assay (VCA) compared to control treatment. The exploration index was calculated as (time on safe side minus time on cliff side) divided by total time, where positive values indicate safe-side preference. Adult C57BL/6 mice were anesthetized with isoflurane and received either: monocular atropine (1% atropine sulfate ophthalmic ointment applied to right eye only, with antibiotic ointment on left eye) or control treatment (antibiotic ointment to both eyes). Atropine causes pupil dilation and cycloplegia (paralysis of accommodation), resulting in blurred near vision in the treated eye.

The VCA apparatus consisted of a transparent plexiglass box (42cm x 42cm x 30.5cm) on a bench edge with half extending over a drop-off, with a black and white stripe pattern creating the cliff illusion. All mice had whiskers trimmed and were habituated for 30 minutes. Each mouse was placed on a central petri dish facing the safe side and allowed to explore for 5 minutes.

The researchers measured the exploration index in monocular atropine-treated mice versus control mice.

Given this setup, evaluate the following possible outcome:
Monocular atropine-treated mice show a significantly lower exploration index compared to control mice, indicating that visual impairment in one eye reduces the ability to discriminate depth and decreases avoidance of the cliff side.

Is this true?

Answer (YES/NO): YES